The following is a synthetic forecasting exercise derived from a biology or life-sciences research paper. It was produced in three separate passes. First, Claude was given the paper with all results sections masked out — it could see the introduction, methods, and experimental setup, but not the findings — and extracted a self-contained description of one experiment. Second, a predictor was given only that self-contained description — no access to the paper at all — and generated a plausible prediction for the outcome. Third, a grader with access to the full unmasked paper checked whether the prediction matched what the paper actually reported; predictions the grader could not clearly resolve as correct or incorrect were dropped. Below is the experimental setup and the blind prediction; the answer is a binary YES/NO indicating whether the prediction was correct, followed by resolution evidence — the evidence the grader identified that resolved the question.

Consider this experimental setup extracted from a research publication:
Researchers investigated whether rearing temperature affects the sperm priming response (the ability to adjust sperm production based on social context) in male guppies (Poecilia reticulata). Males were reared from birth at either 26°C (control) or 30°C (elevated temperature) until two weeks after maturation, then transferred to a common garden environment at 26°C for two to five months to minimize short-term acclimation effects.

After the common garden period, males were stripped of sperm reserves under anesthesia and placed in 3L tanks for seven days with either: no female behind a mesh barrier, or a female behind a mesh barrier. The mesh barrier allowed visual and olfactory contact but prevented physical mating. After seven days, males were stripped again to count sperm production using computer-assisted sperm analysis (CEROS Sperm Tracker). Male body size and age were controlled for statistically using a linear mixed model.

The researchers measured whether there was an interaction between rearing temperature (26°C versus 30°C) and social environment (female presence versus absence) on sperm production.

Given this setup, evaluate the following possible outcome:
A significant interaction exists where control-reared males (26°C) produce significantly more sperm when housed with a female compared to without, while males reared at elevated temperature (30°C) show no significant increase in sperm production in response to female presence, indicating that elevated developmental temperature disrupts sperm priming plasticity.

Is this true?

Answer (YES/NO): NO